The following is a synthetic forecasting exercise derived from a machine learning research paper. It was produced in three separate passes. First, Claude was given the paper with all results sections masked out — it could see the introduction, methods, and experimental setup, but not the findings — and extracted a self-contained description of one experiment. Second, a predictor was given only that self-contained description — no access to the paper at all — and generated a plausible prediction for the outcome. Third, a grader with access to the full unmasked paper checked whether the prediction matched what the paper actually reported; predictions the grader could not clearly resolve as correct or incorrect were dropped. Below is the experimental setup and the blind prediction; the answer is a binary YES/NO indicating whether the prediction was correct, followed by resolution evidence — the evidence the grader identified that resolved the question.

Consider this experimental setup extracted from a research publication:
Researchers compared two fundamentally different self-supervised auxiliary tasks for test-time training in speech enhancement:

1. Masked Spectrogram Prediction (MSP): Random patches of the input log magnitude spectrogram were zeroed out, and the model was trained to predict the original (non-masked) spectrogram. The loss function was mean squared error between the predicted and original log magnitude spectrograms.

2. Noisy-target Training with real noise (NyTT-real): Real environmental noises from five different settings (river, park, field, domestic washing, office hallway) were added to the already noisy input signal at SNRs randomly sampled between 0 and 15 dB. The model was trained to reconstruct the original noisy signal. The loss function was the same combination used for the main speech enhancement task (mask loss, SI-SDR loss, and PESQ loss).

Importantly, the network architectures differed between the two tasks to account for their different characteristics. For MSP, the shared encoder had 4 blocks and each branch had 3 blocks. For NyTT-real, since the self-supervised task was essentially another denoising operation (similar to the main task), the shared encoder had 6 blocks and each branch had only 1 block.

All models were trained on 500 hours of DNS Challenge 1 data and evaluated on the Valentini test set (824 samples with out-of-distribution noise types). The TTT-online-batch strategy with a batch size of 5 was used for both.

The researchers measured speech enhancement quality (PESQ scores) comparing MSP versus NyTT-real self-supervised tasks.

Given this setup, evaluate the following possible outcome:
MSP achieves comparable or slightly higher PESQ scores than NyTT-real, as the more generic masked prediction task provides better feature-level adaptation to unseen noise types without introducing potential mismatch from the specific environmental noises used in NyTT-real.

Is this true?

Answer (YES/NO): NO